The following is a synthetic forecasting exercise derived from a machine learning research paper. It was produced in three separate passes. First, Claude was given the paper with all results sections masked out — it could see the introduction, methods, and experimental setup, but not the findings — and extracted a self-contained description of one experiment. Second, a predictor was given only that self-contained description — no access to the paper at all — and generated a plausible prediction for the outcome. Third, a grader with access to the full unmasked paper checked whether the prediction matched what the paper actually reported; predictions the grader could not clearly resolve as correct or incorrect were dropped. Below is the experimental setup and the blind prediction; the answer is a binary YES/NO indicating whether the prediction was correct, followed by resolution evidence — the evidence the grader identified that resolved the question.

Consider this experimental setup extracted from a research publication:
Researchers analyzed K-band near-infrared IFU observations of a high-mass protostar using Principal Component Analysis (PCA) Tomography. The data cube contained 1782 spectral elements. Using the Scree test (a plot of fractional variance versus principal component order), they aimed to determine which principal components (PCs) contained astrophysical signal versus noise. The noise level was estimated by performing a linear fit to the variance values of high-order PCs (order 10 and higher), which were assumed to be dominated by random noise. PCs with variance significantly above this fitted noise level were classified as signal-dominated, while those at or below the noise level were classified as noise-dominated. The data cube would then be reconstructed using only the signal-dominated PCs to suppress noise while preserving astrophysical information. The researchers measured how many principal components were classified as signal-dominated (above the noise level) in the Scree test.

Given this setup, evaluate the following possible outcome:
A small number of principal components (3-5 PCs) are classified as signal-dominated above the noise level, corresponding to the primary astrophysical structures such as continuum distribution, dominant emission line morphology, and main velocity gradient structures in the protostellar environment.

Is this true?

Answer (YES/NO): YES